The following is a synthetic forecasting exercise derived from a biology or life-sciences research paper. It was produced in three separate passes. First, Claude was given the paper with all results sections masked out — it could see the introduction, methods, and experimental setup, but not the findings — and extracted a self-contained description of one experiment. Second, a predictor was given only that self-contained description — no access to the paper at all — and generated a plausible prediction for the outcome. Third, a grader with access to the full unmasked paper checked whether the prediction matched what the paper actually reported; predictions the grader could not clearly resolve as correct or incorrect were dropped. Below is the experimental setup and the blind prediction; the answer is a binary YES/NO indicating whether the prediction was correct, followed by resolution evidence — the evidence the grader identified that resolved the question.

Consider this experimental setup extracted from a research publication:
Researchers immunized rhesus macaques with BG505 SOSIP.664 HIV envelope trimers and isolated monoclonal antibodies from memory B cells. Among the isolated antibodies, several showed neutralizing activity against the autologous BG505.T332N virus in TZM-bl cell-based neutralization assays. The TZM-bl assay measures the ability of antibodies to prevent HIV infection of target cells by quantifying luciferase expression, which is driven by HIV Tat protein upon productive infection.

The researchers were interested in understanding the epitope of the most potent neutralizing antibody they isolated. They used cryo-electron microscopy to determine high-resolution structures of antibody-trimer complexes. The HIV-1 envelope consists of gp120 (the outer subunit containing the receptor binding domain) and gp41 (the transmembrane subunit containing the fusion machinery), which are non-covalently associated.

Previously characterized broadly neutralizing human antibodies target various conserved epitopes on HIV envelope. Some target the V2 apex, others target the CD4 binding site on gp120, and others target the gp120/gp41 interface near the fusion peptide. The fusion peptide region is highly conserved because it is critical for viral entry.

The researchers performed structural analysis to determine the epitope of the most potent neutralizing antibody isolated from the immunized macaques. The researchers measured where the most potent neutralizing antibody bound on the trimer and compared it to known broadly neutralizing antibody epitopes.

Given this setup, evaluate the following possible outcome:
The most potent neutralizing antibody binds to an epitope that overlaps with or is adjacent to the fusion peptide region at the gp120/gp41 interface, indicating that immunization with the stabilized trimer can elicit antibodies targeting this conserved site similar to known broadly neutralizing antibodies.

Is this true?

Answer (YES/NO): YES